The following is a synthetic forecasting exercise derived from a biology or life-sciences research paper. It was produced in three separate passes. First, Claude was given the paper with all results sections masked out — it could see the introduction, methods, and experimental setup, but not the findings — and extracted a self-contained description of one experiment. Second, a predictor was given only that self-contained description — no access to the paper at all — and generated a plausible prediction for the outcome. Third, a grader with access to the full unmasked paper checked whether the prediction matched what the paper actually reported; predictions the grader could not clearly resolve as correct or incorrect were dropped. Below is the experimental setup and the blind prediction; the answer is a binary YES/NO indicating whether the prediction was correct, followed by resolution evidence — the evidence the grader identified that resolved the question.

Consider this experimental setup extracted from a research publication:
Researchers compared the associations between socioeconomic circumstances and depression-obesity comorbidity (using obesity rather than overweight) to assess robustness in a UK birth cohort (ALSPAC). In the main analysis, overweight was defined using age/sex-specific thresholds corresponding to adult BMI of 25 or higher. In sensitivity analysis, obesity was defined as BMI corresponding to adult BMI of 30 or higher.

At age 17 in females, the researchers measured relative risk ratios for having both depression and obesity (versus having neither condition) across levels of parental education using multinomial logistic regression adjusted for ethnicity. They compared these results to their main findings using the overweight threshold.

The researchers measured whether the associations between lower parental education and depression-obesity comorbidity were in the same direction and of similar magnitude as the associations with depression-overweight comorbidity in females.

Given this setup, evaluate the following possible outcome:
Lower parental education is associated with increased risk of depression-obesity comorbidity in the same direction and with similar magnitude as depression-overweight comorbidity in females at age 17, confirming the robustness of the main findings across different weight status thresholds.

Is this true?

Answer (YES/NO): NO